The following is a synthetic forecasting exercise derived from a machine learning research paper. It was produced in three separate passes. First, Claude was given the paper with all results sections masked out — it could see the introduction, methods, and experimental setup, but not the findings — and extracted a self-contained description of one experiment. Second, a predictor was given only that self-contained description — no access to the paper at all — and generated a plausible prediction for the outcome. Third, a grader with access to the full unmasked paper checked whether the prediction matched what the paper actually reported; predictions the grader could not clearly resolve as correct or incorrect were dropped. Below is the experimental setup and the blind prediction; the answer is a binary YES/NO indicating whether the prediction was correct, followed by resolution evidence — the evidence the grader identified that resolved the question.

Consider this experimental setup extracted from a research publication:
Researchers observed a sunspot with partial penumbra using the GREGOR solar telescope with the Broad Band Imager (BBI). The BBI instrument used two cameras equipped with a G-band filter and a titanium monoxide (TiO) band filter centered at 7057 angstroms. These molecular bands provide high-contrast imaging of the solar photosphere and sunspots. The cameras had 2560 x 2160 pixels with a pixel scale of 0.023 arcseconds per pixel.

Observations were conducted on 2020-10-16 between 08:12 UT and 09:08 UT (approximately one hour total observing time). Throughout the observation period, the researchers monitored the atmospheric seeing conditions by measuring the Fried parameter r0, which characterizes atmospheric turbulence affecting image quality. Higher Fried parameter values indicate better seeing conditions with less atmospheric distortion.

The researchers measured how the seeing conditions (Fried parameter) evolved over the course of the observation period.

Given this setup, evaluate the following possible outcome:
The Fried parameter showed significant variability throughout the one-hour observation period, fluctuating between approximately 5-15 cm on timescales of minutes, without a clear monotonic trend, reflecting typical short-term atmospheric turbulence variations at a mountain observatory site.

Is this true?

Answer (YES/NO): NO